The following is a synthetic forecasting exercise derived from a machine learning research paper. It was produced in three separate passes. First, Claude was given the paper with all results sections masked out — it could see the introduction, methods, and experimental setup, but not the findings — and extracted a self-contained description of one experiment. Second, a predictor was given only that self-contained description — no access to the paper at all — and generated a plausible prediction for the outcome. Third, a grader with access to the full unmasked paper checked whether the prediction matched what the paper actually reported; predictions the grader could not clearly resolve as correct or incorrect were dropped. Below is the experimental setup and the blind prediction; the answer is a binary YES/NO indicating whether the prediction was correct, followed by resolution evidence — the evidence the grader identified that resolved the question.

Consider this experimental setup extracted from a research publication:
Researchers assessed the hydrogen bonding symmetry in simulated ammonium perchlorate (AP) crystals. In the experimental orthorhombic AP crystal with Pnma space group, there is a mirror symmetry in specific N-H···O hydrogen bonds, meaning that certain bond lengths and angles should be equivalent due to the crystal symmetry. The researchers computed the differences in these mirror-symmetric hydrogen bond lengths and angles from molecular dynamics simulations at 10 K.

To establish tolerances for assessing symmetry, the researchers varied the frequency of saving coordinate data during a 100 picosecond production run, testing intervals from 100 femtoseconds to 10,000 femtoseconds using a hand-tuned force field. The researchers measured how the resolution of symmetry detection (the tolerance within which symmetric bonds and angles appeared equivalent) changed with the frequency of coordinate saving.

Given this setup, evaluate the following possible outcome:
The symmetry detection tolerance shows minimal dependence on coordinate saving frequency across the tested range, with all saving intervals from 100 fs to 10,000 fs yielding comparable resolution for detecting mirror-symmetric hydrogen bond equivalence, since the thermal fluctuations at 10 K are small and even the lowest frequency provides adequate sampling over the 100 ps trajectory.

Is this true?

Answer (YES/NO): NO